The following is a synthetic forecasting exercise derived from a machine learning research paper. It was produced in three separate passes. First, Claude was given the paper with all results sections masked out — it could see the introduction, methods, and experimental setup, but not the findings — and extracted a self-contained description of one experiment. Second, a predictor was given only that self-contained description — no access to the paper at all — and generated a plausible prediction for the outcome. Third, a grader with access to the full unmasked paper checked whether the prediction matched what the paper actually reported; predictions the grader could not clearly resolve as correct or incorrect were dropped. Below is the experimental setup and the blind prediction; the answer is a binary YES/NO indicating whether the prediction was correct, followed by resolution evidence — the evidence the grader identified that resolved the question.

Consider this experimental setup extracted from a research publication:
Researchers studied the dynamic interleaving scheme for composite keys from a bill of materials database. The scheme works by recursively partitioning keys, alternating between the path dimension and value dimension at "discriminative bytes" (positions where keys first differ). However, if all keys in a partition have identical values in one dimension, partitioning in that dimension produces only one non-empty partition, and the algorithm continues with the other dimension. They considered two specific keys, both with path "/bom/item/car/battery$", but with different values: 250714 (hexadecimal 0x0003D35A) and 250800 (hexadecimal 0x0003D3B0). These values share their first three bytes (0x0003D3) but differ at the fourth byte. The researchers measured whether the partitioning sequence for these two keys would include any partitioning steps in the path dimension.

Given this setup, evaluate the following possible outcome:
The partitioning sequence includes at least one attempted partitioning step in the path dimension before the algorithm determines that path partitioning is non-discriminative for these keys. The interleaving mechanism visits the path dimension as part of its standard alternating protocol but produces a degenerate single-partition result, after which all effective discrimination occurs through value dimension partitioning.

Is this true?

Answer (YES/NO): NO